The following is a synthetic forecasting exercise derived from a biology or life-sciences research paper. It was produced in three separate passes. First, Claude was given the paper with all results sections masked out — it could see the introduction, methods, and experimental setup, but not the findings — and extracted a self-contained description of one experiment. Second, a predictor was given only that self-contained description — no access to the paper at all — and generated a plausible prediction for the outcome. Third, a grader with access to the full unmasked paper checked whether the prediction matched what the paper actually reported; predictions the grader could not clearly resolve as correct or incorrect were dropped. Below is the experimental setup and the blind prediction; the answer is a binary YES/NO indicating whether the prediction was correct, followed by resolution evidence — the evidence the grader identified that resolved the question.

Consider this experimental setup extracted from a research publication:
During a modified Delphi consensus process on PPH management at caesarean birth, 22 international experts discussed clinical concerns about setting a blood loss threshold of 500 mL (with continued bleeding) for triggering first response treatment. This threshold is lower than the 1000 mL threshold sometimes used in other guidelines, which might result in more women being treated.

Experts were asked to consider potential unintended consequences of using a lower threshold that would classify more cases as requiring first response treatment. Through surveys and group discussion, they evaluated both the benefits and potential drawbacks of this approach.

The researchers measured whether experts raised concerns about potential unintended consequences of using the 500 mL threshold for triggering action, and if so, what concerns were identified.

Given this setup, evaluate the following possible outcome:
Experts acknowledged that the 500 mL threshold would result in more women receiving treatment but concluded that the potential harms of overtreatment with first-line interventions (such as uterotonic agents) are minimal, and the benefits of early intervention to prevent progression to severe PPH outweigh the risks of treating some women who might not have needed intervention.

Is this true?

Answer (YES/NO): NO